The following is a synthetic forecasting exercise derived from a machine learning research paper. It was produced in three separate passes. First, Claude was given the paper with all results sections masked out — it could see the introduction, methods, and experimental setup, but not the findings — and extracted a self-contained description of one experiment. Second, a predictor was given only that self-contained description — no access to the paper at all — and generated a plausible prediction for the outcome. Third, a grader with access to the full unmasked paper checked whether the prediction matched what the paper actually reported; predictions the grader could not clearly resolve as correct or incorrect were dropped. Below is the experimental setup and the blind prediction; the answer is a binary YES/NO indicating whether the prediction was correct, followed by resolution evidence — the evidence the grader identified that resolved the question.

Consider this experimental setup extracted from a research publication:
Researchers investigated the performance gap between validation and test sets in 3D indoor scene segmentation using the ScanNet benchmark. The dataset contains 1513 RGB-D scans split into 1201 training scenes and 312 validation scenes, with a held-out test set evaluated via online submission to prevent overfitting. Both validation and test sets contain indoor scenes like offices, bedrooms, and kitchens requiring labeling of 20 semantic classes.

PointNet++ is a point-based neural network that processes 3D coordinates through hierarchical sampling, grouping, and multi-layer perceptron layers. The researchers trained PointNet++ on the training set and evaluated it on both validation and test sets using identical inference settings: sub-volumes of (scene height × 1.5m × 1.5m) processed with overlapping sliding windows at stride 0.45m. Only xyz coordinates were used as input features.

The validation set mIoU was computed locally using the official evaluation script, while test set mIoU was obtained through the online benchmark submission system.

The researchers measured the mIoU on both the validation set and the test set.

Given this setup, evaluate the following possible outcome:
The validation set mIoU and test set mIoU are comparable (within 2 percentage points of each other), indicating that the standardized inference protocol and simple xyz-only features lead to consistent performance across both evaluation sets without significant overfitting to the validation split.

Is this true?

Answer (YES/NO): NO